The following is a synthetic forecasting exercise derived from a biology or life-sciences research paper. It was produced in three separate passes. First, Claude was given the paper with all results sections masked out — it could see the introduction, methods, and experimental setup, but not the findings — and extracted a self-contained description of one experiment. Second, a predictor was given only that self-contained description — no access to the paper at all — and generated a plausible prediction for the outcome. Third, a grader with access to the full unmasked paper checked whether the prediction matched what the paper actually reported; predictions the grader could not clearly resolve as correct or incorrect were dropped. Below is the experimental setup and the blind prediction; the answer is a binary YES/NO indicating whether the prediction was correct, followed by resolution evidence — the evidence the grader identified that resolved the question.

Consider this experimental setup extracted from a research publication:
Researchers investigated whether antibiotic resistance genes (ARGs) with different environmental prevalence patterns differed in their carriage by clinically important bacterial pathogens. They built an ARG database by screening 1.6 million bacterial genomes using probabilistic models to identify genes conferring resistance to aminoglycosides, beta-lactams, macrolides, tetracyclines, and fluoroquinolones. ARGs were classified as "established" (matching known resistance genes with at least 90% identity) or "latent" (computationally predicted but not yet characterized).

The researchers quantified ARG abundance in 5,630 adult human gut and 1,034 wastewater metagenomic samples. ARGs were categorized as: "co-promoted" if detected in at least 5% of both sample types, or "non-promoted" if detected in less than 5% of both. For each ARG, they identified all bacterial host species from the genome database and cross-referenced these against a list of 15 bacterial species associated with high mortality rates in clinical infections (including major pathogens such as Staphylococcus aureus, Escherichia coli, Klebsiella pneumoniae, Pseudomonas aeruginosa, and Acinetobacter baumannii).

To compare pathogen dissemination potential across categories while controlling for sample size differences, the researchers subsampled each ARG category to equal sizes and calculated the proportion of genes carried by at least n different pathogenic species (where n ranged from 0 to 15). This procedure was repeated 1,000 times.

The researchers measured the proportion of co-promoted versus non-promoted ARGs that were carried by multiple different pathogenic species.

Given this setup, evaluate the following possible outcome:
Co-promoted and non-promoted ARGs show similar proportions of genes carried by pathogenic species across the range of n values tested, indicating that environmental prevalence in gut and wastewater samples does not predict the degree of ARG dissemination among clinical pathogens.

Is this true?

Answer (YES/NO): NO